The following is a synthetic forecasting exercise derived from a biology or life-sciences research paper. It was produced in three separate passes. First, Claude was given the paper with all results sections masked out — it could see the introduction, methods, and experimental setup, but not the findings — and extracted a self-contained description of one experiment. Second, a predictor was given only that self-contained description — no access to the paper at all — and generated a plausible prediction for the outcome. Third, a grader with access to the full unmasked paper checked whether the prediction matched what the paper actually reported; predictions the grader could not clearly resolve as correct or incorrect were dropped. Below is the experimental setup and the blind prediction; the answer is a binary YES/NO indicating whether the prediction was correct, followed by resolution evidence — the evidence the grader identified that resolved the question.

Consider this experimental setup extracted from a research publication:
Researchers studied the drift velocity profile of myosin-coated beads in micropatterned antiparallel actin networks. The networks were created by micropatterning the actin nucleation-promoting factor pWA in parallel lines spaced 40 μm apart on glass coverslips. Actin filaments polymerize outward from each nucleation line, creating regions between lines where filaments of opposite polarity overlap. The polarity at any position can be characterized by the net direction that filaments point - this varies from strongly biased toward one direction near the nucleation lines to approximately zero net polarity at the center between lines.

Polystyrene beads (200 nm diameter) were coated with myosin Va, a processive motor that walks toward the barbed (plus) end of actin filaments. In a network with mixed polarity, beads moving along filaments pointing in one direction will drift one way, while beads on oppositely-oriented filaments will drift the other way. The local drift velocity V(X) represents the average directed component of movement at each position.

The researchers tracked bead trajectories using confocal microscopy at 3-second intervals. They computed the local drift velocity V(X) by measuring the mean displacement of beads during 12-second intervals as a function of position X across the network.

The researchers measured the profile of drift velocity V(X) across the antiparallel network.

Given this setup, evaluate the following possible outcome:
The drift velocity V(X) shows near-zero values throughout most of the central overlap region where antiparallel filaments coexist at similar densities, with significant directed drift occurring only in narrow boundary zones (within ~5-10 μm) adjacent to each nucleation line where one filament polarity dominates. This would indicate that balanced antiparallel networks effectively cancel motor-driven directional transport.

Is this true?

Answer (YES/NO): NO